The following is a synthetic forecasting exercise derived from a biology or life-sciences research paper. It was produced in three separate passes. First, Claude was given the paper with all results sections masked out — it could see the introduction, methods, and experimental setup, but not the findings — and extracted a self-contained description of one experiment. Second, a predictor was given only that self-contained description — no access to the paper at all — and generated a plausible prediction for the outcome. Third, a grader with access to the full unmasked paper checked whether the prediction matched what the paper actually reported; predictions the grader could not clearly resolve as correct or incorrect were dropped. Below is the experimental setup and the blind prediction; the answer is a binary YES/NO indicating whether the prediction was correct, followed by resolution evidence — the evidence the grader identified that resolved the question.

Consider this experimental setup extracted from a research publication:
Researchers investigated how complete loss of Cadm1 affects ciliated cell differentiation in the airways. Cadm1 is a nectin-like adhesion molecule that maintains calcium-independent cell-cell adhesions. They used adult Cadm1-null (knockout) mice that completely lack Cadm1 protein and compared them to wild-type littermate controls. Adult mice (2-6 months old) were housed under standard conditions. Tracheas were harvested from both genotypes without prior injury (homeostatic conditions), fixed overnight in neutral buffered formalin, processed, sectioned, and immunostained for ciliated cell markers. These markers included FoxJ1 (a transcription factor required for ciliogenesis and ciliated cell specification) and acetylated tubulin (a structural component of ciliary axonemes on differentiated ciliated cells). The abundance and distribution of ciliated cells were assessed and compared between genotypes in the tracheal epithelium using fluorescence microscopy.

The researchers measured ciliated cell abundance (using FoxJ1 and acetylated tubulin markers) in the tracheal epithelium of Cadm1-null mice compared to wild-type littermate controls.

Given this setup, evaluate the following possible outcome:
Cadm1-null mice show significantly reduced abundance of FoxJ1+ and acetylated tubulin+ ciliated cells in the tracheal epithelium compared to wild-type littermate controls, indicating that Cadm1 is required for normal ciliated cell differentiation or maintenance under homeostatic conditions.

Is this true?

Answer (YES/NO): NO